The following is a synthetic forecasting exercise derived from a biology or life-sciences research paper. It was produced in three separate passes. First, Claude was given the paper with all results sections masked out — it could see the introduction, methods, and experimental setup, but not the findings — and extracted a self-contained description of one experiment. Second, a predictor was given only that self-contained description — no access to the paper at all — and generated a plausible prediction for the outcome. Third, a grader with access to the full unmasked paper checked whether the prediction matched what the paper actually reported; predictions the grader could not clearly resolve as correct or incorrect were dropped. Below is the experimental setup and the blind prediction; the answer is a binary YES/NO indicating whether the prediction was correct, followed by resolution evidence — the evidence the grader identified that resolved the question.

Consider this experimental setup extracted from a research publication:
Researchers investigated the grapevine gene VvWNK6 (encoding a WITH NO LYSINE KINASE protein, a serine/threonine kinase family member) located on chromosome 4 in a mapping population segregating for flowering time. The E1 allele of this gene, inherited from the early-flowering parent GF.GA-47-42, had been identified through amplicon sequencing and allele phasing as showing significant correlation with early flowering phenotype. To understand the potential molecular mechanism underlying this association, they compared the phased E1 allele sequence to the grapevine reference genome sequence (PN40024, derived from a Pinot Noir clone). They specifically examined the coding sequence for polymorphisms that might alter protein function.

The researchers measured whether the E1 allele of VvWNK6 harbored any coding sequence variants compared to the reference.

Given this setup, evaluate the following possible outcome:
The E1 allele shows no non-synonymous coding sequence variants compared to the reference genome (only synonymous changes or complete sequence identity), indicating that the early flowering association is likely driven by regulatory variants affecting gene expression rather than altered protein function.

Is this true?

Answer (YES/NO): NO